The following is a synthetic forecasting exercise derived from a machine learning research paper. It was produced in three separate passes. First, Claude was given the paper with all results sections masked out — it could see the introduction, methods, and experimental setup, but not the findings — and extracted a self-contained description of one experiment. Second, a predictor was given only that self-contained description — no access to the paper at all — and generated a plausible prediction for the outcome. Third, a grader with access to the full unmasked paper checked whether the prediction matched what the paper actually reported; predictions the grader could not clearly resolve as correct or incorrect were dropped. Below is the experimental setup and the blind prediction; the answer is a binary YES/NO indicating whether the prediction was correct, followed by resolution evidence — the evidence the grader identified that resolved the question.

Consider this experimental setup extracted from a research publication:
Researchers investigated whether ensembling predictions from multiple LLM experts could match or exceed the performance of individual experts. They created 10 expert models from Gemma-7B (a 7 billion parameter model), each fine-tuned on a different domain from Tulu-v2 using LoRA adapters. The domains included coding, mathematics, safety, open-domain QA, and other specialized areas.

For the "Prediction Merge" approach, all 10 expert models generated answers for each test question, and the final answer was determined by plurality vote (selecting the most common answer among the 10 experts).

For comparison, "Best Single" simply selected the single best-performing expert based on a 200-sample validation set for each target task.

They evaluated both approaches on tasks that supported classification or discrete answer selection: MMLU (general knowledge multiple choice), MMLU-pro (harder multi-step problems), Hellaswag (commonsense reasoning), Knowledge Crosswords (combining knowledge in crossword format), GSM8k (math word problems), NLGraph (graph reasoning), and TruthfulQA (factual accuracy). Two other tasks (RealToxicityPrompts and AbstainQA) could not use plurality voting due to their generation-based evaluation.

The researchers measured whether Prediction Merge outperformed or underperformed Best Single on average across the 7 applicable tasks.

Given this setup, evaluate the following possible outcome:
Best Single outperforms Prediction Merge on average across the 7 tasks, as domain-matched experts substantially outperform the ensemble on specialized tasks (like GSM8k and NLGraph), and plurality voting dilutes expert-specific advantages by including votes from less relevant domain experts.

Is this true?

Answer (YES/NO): YES